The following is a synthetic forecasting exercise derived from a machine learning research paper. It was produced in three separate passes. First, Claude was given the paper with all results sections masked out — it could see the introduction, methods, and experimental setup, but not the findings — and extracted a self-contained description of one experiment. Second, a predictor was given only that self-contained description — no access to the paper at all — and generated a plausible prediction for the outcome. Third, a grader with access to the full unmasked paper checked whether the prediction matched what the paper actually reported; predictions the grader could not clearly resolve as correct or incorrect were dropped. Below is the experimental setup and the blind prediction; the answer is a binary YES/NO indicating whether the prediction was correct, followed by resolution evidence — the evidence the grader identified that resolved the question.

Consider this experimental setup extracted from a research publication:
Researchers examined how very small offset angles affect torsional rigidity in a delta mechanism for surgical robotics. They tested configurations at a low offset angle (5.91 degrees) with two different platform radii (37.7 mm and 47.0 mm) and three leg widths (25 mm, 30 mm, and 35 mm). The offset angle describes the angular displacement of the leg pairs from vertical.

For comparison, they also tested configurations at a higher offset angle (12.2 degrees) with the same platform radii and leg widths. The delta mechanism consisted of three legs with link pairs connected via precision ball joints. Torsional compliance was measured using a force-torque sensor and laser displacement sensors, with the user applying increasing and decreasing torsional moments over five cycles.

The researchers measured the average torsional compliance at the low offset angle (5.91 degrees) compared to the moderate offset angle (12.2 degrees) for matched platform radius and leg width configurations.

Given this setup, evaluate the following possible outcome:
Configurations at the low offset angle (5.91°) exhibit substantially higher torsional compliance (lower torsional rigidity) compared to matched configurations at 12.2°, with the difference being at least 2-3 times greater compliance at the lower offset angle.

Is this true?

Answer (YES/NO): YES